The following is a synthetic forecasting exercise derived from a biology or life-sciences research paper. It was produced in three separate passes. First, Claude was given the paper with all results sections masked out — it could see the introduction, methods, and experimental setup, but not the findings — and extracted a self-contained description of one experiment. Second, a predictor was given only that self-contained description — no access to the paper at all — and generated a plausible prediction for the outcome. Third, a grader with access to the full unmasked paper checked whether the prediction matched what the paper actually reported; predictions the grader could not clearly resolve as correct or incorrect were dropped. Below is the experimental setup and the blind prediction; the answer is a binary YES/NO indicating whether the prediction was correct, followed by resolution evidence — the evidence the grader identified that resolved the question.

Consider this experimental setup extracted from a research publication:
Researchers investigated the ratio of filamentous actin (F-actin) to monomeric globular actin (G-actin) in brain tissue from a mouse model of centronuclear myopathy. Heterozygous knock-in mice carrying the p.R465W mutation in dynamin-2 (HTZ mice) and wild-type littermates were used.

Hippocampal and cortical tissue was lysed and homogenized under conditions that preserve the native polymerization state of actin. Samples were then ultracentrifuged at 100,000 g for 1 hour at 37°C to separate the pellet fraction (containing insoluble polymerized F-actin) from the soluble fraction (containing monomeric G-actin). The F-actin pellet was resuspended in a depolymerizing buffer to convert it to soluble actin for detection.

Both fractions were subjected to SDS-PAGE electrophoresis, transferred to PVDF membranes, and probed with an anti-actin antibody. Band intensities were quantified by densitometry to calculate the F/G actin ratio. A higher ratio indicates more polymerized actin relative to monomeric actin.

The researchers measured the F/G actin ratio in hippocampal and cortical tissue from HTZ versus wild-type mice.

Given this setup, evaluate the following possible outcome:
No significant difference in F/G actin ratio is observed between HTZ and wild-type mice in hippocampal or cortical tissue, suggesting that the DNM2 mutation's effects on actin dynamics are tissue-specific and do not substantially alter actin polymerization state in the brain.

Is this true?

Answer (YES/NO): NO